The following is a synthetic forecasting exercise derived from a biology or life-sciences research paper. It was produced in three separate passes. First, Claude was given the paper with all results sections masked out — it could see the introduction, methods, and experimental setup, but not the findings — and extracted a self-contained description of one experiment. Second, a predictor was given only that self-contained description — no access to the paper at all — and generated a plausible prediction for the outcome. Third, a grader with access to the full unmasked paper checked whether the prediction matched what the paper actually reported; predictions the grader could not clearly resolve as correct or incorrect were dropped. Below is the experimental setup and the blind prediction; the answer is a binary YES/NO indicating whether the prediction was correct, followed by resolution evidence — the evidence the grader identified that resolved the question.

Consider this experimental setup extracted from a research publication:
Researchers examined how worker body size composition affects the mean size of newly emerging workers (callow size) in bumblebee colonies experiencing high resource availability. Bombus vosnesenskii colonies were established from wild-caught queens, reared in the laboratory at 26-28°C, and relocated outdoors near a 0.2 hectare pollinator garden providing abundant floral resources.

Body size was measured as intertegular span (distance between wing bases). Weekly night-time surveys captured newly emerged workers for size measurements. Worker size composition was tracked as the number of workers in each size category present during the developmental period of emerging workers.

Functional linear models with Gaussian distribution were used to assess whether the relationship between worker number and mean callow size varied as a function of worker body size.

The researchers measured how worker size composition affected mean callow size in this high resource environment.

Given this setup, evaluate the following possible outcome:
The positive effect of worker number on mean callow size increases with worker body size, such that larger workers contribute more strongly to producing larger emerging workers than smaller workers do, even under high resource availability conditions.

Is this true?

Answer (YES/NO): NO